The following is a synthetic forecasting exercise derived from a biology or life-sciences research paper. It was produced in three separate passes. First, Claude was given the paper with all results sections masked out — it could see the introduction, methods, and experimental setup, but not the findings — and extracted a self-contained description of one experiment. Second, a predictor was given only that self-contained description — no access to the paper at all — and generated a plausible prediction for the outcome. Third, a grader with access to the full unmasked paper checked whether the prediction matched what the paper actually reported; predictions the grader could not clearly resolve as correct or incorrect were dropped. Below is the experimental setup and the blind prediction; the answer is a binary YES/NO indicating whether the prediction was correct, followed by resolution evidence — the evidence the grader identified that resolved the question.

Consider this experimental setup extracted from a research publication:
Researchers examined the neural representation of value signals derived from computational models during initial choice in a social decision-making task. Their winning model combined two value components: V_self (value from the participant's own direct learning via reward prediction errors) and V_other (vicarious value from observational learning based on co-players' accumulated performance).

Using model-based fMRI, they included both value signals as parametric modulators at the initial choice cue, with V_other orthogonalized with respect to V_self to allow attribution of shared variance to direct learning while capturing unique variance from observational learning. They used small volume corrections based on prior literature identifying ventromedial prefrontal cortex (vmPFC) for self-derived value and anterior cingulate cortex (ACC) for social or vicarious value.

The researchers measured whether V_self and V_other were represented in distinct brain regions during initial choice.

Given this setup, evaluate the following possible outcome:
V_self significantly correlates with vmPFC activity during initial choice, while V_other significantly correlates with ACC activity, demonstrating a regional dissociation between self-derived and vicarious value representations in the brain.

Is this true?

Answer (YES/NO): YES